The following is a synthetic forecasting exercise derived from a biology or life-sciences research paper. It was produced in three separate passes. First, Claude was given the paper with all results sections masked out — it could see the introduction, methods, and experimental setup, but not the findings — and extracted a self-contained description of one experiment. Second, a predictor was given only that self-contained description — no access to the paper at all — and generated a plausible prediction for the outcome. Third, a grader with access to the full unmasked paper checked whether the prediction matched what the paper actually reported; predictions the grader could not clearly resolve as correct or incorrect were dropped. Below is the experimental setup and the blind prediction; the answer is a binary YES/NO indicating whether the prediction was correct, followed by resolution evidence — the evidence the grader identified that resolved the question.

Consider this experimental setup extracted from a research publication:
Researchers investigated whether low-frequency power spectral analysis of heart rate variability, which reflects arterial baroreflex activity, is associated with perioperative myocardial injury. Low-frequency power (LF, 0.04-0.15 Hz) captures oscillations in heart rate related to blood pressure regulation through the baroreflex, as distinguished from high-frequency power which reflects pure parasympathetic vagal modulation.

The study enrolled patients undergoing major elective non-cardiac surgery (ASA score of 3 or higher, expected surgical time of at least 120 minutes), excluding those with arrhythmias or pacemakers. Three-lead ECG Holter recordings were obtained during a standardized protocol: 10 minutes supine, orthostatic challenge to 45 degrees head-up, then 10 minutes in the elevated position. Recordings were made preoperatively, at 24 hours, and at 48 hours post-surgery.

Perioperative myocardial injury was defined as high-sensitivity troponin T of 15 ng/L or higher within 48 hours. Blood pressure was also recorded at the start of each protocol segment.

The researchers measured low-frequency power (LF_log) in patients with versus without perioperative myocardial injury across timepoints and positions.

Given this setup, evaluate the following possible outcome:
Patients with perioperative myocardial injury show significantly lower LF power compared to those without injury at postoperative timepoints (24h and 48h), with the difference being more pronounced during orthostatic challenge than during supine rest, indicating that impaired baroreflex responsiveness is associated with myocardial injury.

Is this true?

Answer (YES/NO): NO